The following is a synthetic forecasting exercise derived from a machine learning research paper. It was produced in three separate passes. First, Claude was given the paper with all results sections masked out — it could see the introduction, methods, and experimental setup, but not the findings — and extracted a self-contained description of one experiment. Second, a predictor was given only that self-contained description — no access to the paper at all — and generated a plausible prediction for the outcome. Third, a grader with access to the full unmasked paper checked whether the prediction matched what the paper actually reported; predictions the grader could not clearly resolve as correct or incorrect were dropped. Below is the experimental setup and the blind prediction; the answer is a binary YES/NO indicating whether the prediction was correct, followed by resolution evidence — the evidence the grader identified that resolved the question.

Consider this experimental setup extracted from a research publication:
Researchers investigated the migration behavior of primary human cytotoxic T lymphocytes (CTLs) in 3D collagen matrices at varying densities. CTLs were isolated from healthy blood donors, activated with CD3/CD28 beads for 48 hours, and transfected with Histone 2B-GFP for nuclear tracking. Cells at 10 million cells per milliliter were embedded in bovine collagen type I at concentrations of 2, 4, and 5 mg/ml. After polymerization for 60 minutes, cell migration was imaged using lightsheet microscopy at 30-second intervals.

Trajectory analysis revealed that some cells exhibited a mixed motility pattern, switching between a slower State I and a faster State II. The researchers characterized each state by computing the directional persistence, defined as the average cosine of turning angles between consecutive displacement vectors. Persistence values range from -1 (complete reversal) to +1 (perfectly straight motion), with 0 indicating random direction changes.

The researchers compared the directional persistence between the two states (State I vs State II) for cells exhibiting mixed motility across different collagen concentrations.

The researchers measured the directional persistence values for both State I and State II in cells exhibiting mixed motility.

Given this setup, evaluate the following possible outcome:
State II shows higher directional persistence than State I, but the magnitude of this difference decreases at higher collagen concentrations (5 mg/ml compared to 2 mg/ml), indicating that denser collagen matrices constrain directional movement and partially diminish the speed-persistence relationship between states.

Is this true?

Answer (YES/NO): NO